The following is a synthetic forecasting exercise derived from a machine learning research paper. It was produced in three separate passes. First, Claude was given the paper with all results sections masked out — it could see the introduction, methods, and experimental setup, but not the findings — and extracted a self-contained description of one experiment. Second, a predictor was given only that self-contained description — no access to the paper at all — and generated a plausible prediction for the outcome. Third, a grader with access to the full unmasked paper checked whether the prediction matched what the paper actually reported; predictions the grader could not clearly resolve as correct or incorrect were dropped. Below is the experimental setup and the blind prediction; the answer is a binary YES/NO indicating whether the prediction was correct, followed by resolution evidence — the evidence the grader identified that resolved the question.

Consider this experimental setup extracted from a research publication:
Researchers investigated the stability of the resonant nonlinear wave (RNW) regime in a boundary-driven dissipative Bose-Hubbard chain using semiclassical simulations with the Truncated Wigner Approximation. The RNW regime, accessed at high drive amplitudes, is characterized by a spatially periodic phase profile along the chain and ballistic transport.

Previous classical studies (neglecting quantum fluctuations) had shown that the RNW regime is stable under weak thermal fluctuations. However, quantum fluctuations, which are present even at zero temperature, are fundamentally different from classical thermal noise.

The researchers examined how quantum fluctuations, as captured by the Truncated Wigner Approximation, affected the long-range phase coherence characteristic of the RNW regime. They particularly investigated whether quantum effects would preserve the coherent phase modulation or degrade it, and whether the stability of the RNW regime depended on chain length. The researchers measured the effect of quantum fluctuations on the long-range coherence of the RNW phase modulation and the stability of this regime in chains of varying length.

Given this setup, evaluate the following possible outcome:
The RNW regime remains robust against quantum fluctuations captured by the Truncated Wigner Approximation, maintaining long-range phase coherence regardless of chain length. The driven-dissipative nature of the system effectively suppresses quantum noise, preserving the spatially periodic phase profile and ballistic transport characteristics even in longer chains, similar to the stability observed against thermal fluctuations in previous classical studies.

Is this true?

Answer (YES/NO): NO